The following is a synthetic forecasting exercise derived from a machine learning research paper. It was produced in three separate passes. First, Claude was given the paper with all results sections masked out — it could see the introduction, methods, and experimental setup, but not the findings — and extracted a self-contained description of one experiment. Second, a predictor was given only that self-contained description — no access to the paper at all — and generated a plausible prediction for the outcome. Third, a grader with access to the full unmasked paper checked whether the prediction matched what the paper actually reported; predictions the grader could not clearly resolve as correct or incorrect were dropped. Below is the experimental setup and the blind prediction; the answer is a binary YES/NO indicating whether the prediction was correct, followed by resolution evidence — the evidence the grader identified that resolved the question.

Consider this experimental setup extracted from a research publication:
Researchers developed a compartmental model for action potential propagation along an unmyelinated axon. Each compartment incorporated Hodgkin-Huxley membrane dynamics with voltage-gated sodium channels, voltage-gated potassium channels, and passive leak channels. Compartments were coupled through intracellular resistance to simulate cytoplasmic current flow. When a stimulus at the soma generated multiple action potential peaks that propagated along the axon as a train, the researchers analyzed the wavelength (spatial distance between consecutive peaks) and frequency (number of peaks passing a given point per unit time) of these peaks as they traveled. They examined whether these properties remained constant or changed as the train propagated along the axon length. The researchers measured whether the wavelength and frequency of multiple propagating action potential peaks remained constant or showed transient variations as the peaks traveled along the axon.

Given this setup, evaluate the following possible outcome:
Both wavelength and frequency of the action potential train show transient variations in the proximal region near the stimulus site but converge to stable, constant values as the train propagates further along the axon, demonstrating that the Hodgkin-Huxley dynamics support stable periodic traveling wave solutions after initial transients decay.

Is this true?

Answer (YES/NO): YES